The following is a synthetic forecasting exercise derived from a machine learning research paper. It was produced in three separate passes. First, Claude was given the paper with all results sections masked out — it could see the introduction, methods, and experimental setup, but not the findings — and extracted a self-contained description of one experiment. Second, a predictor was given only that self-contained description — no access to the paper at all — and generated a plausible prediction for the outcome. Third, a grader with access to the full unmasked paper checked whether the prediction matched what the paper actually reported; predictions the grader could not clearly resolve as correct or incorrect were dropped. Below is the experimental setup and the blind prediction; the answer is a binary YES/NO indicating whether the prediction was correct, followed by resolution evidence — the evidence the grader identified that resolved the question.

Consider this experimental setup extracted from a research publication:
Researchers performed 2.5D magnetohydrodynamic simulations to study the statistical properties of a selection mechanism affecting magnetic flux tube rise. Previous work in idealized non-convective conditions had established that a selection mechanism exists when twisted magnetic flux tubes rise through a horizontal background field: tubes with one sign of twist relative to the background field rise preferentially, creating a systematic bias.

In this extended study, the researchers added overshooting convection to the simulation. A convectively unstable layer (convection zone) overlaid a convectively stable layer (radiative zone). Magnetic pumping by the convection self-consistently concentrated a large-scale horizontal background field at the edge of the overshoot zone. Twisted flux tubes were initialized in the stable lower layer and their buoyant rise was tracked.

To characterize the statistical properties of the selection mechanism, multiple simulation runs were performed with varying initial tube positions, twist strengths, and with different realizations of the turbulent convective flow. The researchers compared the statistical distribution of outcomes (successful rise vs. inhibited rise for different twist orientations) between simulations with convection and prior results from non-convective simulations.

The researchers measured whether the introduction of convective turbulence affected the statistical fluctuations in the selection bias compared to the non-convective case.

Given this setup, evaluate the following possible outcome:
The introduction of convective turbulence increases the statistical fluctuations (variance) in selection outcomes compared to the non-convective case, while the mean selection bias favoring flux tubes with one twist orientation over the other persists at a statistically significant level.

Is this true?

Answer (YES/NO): YES